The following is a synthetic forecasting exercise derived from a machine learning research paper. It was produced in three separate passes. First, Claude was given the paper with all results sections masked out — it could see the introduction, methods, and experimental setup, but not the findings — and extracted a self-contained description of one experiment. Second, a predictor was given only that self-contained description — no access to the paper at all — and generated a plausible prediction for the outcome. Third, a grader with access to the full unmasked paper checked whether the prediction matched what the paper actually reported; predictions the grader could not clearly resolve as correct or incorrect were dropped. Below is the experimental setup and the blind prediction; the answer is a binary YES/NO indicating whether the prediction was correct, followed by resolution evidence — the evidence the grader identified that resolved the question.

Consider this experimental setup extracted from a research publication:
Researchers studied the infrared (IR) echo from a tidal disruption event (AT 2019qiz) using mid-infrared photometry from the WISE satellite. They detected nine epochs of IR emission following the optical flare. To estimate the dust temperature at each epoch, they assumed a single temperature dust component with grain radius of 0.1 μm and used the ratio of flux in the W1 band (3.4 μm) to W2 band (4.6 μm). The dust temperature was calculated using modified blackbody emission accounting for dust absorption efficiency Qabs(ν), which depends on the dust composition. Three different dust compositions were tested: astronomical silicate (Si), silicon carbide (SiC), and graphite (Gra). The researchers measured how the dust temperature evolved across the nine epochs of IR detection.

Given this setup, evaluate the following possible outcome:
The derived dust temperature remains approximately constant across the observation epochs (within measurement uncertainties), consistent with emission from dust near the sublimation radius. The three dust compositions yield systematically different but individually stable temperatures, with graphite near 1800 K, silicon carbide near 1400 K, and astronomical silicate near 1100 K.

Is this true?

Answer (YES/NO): NO